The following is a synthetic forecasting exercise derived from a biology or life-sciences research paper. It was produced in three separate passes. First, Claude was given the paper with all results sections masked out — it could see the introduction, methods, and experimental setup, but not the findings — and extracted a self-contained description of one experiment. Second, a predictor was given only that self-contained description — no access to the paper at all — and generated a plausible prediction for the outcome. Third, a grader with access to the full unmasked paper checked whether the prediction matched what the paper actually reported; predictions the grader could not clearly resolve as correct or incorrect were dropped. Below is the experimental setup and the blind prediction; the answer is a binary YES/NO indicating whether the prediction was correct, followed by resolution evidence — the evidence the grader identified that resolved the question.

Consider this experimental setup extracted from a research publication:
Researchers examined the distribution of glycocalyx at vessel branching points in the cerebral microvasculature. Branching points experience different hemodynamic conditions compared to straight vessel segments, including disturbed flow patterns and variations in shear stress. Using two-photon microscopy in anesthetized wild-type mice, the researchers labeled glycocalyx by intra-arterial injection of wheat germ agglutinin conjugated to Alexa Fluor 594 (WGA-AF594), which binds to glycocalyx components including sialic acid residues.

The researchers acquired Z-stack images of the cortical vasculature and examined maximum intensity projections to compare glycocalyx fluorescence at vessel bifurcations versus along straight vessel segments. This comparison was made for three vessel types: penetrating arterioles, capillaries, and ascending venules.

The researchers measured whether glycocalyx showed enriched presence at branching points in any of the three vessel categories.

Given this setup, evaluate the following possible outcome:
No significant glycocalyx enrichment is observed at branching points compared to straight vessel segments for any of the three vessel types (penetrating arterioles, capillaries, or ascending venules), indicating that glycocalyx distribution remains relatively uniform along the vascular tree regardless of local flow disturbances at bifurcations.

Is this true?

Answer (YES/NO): NO